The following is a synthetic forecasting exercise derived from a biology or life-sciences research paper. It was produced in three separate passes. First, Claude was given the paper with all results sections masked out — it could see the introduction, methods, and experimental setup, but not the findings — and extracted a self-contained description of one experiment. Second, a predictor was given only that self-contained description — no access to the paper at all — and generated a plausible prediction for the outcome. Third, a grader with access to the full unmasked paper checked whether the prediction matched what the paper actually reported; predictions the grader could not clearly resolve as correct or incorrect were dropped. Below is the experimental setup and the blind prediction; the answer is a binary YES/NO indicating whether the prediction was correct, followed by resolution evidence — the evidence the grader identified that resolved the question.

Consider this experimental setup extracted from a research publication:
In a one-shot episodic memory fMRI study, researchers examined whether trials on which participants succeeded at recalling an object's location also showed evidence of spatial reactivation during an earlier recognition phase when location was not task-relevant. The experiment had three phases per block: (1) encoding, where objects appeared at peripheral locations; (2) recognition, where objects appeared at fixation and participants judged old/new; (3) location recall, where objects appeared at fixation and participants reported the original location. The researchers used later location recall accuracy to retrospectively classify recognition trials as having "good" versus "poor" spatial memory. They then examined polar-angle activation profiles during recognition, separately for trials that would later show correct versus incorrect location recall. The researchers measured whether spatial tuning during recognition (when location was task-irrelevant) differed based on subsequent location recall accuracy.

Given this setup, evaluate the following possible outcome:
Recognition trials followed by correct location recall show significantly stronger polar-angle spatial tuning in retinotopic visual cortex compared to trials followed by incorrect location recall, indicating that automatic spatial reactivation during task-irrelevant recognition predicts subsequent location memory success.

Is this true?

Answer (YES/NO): YES